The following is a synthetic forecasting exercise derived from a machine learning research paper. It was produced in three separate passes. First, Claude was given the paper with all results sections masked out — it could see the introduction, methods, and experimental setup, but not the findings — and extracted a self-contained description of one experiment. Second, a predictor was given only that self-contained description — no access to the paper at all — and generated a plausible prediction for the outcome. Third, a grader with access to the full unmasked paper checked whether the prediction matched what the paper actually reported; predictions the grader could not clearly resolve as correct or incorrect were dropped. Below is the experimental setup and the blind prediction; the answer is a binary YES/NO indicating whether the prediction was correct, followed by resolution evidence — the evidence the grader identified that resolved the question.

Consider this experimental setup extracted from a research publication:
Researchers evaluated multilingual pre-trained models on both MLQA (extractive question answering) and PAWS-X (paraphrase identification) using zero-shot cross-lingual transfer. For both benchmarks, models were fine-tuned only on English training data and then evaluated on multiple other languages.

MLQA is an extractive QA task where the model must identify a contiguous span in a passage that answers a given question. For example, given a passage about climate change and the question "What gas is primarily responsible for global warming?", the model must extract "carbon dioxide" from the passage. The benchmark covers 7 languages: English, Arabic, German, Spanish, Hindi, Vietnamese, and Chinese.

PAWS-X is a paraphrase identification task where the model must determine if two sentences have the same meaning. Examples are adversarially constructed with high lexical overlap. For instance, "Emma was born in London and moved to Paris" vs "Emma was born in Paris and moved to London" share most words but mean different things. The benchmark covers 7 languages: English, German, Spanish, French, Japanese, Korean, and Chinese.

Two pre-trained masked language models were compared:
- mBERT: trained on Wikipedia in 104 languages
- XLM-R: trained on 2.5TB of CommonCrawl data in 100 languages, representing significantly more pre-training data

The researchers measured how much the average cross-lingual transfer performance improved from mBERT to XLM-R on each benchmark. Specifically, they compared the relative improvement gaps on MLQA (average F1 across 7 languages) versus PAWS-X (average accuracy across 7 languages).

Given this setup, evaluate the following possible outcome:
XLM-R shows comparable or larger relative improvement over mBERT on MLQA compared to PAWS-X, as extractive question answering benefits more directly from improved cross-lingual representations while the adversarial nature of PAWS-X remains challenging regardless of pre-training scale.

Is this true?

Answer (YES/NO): YES